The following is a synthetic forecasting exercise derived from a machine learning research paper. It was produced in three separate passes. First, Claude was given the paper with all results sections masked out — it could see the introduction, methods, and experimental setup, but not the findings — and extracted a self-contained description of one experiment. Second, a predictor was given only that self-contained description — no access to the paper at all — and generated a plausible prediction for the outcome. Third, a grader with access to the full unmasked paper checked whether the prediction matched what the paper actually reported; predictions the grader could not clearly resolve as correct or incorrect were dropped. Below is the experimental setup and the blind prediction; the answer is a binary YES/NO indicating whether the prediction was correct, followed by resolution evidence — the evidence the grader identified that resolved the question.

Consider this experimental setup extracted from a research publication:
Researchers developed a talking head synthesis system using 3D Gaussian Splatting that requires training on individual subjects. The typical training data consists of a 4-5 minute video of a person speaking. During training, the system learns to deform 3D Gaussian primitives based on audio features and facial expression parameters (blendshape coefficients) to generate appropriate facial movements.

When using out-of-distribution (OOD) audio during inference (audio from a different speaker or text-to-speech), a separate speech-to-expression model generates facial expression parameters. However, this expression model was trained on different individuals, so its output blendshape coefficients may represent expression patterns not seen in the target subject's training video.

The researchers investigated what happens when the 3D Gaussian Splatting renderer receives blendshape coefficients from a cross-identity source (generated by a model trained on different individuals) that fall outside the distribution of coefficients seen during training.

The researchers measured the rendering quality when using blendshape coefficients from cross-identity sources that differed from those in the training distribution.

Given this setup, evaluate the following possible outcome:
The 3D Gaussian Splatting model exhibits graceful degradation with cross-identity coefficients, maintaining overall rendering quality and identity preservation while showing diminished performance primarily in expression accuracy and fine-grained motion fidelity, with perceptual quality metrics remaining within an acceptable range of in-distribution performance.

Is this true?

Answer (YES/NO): NO